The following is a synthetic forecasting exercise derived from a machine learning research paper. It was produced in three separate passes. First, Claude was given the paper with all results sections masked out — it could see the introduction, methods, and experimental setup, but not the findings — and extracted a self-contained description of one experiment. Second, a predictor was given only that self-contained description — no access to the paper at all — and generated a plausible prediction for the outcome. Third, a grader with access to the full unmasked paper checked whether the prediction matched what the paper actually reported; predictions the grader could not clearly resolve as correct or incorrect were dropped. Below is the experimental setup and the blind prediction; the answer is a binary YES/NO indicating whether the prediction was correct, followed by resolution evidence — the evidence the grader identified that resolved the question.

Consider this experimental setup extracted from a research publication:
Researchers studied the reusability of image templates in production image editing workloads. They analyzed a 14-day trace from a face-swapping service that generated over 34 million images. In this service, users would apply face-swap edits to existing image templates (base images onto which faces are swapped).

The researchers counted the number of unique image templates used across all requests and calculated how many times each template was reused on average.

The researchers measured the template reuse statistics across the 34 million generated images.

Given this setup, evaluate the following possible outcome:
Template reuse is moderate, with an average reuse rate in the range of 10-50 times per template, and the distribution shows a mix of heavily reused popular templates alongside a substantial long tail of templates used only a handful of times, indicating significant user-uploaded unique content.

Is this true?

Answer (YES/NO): NO